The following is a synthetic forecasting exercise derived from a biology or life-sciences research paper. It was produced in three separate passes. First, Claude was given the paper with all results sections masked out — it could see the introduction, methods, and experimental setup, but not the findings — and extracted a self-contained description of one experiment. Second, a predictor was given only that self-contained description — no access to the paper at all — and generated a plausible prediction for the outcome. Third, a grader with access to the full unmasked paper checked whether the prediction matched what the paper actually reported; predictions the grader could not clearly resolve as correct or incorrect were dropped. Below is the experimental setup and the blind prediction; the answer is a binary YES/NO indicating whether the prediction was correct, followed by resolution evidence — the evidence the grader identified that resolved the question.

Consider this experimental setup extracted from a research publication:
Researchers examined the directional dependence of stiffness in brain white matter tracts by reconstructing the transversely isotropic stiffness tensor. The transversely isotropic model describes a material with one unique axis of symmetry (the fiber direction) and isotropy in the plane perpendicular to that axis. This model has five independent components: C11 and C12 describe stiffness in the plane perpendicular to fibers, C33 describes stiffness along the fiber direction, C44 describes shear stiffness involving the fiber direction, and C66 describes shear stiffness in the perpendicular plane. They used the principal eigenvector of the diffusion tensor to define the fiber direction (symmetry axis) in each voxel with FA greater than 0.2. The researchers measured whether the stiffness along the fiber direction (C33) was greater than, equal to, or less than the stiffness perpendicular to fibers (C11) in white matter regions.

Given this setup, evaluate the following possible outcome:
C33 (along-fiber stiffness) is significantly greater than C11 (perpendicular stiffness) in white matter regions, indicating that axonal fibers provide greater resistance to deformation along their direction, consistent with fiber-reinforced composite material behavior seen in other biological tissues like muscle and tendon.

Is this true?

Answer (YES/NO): YES